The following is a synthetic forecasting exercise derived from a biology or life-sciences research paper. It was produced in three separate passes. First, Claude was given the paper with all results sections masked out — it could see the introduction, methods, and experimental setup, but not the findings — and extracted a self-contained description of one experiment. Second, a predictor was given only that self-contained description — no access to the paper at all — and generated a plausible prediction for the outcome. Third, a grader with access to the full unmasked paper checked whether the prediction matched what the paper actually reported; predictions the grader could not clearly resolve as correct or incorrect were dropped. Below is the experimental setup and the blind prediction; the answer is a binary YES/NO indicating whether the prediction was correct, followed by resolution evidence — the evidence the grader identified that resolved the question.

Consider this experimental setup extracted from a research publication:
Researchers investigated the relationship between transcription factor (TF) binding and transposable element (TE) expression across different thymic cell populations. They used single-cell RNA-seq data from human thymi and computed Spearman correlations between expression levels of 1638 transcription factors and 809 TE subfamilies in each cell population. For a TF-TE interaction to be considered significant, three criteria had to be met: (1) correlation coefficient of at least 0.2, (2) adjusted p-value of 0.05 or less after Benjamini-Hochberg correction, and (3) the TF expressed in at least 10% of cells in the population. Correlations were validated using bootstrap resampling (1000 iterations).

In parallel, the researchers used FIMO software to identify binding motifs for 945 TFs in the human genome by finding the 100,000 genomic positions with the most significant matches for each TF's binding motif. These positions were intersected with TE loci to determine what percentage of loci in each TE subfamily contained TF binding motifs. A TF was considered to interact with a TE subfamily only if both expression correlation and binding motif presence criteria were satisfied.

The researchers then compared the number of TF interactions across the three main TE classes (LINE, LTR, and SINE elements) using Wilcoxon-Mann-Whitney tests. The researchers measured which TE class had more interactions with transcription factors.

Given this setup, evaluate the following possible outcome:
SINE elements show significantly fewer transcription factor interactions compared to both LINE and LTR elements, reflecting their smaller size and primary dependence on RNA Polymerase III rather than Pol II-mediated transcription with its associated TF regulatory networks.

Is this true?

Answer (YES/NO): NO